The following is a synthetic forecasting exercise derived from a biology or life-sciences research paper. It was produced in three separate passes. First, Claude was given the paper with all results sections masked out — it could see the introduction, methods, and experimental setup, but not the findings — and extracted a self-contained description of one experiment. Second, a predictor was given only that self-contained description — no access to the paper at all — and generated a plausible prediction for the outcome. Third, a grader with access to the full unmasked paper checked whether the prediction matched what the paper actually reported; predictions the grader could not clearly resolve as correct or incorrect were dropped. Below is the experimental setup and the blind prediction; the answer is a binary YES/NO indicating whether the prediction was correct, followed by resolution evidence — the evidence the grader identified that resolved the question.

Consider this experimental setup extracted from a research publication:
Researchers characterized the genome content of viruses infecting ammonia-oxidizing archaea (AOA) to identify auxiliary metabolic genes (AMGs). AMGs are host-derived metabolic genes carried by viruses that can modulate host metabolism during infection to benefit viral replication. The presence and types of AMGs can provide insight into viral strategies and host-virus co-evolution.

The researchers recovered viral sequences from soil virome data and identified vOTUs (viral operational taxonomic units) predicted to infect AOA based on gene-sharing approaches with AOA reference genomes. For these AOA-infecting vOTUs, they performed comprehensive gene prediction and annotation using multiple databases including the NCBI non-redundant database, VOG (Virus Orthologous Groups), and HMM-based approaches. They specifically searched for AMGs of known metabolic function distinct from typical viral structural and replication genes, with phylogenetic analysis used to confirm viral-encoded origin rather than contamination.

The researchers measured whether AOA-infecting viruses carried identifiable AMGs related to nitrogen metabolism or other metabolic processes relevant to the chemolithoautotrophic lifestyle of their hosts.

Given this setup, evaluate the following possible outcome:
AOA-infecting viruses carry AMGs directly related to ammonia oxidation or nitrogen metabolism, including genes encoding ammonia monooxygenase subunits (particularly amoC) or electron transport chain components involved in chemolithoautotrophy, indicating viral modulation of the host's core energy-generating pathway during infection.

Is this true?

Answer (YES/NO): NO